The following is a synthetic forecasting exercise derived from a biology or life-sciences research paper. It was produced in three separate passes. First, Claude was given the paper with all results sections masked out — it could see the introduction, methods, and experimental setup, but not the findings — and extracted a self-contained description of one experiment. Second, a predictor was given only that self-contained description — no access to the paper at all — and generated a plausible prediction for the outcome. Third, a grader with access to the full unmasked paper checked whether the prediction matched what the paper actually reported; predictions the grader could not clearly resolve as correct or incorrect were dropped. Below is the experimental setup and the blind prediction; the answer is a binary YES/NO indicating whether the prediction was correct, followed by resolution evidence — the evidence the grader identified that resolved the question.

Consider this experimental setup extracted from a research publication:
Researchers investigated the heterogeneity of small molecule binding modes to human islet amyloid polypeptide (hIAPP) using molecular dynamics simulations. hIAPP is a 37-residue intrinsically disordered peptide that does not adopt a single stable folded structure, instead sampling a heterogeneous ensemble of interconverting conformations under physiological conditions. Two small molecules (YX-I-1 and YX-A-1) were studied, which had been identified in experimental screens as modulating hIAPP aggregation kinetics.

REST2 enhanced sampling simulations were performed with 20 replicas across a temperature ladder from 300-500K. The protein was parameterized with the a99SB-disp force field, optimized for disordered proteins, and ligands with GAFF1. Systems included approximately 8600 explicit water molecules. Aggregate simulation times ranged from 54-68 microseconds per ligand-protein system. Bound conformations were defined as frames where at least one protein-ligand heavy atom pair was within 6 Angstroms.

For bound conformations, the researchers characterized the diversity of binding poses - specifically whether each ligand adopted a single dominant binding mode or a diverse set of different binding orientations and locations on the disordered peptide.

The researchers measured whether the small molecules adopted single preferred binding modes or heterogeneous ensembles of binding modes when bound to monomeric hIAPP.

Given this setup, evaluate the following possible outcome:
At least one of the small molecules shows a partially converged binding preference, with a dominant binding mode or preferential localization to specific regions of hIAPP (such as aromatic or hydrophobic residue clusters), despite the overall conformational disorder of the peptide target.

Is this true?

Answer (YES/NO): YES